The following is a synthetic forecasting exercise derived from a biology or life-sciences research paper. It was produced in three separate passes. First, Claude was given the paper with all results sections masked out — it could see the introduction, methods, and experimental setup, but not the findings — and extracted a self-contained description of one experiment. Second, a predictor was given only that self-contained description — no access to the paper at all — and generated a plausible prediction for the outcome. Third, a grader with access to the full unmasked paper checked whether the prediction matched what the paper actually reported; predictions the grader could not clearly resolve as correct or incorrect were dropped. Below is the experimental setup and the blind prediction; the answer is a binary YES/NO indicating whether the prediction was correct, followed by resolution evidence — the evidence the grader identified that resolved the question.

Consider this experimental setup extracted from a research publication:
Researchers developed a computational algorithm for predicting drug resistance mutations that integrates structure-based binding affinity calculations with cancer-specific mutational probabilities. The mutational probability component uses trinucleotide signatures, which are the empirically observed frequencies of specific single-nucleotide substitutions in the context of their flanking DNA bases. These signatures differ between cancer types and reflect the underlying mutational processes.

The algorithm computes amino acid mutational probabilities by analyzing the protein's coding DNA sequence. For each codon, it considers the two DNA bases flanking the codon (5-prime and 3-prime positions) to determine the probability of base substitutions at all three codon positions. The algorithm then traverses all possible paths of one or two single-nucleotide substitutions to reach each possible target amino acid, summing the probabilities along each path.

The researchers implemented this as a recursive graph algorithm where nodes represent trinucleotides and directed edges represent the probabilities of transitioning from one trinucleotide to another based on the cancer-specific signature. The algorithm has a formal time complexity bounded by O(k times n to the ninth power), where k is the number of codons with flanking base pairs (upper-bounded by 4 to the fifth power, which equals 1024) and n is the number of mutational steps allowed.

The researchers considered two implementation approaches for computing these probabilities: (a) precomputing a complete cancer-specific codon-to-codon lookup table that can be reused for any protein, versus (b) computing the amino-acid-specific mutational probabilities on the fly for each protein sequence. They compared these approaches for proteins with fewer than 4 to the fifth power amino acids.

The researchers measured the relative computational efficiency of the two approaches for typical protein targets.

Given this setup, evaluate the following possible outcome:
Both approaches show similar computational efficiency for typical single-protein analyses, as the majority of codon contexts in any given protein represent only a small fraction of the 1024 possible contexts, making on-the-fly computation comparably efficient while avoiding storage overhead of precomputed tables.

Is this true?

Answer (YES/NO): NO